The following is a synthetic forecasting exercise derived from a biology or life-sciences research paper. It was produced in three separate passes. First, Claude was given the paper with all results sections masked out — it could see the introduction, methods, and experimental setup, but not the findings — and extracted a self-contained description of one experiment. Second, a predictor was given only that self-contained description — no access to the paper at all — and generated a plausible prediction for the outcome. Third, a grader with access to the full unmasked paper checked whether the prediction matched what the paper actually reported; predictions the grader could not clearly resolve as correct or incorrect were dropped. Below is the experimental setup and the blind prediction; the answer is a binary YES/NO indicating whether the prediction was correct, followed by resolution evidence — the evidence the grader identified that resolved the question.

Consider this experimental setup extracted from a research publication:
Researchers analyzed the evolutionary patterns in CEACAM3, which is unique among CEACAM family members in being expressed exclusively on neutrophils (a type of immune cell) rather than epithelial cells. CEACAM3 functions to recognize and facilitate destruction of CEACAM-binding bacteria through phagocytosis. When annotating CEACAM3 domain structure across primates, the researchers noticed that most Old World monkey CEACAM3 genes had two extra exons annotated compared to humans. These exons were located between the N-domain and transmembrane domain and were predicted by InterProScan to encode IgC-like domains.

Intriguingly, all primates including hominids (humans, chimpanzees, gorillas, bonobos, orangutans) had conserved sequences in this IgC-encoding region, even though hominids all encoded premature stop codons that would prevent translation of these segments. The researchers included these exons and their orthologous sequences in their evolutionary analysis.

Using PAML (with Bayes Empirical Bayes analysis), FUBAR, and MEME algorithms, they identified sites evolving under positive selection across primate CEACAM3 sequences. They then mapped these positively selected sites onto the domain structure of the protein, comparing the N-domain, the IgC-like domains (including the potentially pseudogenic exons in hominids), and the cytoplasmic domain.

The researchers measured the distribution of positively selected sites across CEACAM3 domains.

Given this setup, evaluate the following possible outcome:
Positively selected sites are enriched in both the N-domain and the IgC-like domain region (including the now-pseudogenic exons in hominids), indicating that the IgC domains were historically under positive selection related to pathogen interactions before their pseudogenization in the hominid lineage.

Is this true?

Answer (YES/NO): NO